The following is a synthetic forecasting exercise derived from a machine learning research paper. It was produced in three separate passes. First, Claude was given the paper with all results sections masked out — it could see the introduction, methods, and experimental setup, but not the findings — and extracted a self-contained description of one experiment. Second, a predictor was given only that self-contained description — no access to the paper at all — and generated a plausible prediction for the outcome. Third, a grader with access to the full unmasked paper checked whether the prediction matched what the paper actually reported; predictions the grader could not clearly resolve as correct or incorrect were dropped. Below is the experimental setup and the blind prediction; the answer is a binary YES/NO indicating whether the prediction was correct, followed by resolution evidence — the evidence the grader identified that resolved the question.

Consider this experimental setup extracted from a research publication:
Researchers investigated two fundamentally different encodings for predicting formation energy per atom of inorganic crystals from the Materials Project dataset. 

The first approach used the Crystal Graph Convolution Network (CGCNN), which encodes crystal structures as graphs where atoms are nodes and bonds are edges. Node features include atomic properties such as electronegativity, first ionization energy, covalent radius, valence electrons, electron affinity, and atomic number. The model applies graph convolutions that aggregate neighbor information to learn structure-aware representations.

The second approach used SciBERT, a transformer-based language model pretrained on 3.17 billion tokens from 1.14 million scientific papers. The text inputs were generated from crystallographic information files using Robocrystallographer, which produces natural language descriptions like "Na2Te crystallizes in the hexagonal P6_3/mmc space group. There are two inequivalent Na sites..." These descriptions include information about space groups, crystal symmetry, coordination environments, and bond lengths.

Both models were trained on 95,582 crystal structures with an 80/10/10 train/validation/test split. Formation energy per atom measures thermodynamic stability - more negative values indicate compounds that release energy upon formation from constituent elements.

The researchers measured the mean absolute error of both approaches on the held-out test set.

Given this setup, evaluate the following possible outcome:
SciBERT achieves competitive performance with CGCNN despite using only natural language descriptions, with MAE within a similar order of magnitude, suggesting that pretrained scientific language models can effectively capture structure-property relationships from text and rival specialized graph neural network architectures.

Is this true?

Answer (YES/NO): NO